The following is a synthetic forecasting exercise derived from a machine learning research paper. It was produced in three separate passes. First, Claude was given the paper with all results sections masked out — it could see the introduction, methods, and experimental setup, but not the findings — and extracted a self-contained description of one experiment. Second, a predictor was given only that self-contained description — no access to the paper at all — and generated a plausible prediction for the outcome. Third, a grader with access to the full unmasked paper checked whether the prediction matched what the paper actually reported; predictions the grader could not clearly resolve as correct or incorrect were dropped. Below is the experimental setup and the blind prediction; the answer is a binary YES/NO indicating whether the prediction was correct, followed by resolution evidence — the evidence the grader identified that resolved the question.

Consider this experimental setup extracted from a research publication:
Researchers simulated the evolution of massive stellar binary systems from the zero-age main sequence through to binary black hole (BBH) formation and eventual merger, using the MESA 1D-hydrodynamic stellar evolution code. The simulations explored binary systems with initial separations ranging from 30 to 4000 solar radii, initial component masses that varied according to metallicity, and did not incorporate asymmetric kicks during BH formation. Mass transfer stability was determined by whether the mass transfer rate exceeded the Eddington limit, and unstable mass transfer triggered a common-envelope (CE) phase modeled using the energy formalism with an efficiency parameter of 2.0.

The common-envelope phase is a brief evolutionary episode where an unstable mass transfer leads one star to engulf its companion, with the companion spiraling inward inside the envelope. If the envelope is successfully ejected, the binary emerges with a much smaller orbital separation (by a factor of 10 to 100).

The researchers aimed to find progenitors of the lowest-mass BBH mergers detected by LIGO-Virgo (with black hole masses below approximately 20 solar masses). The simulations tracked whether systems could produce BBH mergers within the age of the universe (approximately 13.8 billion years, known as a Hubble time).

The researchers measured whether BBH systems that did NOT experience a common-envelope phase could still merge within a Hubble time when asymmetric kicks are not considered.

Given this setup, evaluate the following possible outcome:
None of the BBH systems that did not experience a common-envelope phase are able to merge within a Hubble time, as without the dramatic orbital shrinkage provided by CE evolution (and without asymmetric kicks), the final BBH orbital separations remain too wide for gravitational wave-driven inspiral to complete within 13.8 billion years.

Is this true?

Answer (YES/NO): YES